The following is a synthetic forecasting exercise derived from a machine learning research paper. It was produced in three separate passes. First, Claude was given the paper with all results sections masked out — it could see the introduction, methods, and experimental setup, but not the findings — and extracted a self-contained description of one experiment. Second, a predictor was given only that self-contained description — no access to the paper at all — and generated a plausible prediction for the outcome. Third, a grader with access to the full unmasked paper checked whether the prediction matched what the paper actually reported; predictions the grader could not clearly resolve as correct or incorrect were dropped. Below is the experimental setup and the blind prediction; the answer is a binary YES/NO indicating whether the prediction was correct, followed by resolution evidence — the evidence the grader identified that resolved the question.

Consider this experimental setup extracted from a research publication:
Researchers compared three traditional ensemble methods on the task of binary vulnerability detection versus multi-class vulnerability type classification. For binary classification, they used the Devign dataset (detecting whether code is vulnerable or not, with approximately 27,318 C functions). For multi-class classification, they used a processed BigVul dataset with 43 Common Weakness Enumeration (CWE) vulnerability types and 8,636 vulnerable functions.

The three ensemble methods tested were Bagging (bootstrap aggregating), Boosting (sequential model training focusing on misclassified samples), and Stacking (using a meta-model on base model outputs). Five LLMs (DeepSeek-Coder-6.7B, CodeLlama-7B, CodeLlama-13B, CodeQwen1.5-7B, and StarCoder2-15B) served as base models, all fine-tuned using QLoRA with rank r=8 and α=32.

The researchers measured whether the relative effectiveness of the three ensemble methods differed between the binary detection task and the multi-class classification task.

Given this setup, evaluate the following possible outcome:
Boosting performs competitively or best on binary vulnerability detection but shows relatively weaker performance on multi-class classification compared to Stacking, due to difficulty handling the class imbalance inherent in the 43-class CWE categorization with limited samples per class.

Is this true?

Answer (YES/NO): NO